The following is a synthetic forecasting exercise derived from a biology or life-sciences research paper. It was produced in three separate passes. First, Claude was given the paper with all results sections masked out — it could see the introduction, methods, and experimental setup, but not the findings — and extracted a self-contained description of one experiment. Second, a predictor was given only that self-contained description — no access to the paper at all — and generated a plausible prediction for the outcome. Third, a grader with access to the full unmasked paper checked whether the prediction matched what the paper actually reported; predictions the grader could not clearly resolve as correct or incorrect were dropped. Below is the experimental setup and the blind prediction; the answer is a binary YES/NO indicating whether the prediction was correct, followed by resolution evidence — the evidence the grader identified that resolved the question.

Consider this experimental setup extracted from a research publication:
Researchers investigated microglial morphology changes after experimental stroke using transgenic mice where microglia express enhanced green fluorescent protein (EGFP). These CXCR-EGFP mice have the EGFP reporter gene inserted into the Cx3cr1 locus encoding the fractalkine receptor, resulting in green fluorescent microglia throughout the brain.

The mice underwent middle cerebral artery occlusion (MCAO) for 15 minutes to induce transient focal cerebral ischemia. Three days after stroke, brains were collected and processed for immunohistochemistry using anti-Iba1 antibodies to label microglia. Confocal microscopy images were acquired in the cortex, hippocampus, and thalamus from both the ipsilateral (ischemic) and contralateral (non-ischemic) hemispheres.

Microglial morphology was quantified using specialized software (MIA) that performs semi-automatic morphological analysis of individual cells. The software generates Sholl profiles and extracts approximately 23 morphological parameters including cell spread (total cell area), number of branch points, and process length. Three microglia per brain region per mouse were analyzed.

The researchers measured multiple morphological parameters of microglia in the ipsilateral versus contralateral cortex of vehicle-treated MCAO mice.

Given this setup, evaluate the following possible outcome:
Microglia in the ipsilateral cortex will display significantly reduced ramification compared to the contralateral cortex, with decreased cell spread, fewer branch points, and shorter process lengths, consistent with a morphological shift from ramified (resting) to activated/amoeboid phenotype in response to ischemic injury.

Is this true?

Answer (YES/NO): NO